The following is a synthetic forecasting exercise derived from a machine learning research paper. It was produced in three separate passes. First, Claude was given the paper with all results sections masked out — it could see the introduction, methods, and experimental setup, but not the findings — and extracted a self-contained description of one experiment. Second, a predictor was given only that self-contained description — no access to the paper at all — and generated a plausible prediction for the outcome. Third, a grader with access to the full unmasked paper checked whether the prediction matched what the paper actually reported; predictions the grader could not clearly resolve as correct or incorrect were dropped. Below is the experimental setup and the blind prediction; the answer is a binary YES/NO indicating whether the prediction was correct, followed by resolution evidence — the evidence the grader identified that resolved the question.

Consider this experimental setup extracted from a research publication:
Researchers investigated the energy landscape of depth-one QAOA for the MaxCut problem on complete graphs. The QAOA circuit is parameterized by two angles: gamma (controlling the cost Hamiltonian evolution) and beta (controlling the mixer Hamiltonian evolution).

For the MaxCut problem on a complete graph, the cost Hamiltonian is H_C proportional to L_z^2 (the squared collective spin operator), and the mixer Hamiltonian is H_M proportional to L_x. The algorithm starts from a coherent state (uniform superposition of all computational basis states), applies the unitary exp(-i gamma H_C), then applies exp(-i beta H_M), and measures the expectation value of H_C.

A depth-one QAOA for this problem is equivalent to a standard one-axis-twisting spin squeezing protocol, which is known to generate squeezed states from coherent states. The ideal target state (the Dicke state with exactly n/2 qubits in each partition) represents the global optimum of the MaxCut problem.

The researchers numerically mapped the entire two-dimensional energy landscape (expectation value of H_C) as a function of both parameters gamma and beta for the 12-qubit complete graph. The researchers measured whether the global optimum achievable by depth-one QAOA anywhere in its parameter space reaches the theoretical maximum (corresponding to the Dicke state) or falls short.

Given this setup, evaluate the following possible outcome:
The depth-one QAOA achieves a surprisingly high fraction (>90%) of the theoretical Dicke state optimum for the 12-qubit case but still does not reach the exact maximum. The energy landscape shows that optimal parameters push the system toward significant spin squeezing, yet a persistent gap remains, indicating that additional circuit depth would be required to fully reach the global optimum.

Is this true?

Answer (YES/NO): YES